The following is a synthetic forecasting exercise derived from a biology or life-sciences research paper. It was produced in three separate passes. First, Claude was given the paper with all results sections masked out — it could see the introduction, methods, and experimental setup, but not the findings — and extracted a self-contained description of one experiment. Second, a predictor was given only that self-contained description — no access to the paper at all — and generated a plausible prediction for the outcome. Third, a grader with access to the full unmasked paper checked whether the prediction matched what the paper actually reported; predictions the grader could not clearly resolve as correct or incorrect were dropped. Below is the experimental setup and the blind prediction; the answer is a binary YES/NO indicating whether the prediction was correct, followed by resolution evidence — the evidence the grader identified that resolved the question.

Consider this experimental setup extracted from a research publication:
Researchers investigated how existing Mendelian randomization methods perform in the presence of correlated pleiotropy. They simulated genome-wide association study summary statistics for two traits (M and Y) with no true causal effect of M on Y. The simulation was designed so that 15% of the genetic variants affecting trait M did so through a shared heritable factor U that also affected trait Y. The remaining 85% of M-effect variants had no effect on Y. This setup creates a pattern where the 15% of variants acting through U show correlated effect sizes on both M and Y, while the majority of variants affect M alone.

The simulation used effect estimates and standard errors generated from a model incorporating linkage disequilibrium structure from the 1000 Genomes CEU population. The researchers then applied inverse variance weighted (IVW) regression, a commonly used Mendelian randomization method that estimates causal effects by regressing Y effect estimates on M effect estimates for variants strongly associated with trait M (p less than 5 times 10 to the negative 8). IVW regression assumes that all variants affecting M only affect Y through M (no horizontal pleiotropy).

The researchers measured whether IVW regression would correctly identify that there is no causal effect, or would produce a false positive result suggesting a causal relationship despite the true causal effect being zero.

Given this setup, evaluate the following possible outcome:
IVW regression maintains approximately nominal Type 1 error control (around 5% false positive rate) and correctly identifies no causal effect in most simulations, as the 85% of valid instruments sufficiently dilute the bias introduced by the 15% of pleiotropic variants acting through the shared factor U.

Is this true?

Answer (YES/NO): NO